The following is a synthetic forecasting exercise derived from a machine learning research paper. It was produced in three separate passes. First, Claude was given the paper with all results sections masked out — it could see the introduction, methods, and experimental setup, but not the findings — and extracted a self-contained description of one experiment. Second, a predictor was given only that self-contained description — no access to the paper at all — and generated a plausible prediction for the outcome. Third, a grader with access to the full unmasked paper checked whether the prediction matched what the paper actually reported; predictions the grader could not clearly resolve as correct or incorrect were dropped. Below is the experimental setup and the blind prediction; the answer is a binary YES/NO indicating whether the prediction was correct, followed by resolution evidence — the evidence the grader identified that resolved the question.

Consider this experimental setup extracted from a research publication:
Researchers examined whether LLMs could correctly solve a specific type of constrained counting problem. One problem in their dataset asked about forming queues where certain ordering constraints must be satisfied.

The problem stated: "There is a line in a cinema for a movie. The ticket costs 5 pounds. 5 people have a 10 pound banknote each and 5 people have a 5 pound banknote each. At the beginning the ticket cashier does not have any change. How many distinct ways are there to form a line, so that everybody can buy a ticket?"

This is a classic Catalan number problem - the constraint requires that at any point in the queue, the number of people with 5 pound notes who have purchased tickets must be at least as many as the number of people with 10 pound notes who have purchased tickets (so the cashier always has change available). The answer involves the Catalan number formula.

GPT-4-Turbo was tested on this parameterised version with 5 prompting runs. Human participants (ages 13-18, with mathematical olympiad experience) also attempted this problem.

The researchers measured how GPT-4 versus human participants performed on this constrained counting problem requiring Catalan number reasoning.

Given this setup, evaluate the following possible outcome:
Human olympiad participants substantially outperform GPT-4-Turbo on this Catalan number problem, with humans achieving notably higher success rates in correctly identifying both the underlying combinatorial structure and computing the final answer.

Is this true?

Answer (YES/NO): NO